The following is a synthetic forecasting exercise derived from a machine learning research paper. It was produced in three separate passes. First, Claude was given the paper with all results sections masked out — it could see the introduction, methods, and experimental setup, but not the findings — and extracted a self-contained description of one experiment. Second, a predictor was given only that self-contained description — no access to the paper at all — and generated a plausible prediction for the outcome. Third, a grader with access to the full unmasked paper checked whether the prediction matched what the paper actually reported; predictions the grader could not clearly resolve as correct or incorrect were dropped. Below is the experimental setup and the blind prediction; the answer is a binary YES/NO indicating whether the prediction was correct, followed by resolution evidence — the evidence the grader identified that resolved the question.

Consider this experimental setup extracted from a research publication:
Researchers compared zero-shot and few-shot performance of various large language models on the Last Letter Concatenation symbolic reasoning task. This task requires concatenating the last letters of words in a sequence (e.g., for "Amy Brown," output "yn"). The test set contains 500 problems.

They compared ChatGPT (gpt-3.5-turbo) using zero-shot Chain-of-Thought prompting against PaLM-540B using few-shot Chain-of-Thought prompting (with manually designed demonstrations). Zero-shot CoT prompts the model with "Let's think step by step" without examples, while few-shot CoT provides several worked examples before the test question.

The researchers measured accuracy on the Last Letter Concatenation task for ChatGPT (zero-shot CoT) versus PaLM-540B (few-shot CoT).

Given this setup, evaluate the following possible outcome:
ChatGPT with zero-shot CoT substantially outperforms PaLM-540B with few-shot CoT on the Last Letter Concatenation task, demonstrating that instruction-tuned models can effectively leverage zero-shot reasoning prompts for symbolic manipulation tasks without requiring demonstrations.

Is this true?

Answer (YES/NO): NO